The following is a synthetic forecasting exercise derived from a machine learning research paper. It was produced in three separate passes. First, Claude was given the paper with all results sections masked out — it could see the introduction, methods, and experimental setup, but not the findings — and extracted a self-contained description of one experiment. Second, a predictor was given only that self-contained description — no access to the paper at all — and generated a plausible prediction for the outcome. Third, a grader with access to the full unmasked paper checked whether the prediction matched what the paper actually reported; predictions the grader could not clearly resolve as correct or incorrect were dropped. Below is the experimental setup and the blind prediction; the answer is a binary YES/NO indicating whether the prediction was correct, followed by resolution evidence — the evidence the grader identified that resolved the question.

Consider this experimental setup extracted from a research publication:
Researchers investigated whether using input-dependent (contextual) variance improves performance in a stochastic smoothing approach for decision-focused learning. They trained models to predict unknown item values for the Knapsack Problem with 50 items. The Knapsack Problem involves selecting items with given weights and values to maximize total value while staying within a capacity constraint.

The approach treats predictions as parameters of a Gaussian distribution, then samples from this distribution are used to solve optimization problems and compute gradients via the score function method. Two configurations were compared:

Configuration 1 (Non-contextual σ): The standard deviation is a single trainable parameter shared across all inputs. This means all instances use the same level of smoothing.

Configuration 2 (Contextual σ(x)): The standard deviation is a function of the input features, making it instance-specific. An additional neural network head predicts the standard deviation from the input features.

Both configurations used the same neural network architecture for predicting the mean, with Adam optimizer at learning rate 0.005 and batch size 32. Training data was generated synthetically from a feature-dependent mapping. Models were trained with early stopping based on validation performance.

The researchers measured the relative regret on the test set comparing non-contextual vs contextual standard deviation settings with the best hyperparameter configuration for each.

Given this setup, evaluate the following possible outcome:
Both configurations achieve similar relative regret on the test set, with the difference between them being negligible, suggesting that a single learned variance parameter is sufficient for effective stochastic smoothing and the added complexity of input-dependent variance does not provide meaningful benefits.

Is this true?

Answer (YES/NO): YES